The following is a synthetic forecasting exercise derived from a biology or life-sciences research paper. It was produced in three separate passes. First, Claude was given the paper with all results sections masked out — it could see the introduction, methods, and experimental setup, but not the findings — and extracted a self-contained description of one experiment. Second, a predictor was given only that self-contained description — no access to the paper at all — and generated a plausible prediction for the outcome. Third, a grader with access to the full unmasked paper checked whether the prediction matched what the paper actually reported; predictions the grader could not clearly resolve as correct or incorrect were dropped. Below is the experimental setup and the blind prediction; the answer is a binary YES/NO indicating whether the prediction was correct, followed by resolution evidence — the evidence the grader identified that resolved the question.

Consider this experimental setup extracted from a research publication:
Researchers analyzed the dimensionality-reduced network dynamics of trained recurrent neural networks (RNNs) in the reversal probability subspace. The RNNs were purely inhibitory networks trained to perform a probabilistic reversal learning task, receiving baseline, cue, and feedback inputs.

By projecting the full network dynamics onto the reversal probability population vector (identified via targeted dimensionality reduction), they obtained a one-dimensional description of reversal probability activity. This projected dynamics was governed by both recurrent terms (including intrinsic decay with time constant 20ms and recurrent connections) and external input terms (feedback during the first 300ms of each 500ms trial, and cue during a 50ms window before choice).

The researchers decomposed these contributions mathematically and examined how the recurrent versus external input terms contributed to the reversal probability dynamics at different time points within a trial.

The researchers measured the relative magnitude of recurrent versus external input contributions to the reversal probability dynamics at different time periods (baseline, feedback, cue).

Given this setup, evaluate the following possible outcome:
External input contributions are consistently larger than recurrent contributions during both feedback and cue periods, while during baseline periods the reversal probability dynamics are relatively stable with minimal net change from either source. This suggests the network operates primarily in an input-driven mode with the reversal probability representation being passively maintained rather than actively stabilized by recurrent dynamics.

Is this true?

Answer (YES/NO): NO